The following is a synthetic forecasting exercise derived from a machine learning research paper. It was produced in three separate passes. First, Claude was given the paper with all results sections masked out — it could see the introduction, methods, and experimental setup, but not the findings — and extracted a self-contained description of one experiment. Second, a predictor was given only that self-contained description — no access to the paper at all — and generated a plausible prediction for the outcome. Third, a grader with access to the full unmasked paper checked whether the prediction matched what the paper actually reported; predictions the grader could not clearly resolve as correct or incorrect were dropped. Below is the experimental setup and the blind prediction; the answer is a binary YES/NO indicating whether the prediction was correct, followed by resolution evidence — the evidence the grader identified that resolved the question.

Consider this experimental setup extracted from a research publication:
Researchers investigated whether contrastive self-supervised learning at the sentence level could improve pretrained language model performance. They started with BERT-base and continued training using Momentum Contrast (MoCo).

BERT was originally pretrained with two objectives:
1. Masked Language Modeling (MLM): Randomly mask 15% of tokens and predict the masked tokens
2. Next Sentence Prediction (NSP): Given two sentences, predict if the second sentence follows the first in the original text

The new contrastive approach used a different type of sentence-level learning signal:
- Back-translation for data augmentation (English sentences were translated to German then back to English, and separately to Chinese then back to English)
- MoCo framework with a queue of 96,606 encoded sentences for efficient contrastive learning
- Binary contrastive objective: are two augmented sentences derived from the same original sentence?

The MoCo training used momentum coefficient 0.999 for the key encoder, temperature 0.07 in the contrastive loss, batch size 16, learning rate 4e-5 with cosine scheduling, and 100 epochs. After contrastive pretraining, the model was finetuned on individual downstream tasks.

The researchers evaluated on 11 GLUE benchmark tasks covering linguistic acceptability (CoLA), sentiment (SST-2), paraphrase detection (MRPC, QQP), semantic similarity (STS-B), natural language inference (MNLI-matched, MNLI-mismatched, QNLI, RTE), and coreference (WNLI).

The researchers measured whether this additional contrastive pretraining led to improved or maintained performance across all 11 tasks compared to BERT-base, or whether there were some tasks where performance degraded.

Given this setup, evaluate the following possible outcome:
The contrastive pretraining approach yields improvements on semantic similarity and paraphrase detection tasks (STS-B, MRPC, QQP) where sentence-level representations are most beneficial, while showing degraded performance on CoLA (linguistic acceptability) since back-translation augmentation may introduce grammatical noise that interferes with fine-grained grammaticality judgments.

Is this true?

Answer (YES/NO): NO